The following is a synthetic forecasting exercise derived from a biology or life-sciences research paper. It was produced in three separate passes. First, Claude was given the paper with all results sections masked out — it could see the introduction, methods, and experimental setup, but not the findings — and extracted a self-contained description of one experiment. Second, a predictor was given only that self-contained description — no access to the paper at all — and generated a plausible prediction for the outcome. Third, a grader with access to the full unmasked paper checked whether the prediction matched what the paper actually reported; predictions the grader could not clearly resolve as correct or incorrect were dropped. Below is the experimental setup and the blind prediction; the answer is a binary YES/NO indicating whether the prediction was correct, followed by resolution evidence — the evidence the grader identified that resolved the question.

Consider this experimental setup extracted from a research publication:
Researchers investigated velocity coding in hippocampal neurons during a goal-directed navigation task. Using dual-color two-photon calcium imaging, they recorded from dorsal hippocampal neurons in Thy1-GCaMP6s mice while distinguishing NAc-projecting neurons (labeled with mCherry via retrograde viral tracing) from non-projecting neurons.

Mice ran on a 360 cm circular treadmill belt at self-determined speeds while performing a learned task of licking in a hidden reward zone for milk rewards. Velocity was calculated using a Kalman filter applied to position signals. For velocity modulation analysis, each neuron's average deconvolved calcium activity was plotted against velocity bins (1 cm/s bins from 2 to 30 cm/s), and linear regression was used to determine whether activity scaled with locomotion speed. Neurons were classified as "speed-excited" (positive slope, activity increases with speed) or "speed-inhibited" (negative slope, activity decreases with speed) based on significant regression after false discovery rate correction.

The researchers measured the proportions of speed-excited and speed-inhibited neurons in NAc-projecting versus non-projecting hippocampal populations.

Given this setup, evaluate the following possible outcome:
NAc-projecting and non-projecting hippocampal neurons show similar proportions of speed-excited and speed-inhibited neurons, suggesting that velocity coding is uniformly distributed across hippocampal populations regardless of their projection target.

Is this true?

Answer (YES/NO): NO